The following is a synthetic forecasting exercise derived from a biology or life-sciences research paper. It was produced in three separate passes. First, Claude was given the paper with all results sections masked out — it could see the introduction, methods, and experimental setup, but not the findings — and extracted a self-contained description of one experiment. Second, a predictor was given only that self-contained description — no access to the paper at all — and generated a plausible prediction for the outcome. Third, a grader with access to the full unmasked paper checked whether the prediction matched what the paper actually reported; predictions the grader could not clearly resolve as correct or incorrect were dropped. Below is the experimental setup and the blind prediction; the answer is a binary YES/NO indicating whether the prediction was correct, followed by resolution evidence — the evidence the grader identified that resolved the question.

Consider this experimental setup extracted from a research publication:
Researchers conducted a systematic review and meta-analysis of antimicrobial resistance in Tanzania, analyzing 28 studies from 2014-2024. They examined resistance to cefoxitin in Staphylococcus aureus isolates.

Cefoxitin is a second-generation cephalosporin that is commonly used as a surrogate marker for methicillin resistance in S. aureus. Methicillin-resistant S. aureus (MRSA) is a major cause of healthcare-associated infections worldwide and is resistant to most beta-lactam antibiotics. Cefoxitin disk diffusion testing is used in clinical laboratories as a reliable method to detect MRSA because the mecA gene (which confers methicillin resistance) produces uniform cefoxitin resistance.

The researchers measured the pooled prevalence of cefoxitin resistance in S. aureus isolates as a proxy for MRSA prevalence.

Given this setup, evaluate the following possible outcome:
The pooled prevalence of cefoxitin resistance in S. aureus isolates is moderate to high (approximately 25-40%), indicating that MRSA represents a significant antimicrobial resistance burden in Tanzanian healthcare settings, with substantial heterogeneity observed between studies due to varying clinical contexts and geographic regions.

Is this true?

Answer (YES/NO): YES